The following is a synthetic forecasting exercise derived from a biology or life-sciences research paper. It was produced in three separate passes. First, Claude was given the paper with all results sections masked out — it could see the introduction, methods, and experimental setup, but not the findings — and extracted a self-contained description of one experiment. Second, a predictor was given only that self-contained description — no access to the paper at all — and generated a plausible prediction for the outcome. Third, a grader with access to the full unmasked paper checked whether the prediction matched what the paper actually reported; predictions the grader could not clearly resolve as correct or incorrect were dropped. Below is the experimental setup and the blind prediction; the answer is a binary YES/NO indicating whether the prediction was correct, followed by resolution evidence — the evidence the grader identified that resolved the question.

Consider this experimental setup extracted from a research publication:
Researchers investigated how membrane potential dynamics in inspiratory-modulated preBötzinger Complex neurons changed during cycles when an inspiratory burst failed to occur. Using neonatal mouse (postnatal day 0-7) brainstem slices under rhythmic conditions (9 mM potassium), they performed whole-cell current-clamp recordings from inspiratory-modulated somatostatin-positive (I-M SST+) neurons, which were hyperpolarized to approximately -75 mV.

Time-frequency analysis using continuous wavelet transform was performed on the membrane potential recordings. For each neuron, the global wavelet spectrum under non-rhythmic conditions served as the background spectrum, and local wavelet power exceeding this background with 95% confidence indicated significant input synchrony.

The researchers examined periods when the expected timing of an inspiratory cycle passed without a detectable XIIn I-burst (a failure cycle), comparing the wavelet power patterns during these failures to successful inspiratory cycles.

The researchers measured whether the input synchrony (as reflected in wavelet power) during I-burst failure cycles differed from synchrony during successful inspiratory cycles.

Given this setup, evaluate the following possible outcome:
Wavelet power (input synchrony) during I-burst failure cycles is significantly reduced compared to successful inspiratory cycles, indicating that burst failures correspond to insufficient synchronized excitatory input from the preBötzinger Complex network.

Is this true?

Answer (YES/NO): YES